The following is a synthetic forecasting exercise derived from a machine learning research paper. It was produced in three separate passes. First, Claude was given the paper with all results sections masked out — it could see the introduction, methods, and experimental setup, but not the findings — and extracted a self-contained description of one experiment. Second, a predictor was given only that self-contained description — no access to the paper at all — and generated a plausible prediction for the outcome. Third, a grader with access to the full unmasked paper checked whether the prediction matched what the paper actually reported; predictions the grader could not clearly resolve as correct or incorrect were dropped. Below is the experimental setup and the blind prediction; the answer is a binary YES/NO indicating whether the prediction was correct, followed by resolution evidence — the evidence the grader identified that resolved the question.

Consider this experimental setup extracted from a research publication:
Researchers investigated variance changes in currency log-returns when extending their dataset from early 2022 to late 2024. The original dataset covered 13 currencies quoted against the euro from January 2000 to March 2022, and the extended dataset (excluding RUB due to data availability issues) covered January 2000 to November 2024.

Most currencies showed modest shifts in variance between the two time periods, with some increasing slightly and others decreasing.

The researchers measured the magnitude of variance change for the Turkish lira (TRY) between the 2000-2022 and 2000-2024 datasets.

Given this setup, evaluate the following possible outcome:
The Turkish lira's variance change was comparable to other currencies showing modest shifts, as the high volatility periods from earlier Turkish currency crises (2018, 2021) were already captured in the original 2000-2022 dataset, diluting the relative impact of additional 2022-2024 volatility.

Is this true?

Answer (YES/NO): NO